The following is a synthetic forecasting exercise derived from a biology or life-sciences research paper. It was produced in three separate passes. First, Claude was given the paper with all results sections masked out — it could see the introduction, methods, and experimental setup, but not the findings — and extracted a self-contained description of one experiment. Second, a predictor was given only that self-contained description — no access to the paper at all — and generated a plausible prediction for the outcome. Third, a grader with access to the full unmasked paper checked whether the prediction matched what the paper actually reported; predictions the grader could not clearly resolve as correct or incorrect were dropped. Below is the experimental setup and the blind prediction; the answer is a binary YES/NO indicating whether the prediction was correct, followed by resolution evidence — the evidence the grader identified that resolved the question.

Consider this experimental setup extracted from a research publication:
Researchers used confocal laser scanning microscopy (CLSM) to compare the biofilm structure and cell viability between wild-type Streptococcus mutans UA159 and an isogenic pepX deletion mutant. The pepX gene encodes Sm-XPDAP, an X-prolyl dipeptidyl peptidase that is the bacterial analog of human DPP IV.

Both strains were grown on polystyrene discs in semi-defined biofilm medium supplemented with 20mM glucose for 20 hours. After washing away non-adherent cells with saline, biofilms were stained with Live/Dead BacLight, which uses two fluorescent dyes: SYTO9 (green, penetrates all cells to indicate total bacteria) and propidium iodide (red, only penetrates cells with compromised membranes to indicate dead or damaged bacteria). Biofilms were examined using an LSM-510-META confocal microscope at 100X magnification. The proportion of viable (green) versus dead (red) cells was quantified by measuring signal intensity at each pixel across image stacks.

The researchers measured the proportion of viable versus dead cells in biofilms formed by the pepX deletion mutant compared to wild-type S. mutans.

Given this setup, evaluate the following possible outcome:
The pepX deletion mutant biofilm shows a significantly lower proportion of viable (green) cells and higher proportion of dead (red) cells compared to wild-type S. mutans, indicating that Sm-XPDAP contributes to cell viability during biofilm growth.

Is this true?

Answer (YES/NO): YES